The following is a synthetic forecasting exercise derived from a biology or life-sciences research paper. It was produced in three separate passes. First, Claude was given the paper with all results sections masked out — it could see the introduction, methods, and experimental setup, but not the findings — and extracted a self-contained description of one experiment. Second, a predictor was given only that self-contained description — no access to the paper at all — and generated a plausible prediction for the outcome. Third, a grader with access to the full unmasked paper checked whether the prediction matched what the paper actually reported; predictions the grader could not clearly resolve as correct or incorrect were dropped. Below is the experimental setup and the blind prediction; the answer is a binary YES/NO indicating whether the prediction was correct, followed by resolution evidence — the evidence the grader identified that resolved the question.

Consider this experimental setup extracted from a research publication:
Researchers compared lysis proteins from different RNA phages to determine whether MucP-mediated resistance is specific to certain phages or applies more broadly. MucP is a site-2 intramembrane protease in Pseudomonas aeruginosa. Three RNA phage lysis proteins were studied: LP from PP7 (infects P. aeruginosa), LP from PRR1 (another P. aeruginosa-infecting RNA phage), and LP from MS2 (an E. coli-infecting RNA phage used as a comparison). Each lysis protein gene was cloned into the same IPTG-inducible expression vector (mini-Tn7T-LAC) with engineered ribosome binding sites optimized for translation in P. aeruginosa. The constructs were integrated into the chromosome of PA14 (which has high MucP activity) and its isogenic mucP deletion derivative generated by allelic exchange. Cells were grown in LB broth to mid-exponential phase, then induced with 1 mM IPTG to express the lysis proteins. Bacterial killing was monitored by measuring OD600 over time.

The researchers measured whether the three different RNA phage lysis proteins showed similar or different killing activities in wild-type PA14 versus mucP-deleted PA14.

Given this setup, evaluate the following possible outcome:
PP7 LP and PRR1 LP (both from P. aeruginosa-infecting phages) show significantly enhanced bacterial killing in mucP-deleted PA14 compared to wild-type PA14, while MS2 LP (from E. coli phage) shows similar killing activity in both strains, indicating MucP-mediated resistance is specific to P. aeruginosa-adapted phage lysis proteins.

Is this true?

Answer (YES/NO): NO